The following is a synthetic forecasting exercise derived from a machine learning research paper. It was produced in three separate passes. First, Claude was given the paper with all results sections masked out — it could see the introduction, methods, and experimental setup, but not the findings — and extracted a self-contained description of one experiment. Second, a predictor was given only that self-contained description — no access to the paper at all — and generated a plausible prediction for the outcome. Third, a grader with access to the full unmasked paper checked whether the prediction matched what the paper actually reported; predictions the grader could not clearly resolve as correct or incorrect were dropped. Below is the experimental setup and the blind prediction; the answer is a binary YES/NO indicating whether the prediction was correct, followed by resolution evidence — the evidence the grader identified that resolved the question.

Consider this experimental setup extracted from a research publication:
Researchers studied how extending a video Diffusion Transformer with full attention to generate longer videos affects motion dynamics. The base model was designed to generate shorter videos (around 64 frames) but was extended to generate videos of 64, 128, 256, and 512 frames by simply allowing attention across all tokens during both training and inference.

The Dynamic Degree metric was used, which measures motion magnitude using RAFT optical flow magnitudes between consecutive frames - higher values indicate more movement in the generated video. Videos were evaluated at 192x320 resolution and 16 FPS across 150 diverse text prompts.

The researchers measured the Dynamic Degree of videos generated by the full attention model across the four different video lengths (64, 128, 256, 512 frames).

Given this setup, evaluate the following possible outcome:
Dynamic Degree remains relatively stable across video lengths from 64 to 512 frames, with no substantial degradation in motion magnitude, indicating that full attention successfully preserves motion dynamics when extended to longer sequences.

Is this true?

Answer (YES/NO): NO